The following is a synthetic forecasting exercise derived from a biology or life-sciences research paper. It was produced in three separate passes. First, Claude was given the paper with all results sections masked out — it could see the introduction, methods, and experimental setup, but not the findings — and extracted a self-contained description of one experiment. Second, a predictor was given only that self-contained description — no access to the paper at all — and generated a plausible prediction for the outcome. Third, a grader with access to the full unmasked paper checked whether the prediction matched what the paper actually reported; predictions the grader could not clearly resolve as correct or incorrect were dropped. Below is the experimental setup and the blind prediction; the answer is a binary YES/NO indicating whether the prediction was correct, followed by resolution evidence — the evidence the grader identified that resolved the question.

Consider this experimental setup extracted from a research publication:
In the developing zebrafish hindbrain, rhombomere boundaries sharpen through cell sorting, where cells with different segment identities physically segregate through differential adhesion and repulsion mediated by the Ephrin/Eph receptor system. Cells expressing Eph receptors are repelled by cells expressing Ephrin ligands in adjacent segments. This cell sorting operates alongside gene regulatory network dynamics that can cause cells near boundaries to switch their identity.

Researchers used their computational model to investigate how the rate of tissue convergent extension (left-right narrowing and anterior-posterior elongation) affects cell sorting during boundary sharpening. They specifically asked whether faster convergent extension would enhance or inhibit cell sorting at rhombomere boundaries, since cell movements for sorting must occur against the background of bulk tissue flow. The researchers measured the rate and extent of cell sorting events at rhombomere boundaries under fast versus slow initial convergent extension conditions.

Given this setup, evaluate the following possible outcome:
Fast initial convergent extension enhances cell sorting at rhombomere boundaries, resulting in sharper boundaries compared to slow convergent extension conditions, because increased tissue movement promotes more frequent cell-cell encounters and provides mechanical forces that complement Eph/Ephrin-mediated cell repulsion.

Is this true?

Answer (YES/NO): YES